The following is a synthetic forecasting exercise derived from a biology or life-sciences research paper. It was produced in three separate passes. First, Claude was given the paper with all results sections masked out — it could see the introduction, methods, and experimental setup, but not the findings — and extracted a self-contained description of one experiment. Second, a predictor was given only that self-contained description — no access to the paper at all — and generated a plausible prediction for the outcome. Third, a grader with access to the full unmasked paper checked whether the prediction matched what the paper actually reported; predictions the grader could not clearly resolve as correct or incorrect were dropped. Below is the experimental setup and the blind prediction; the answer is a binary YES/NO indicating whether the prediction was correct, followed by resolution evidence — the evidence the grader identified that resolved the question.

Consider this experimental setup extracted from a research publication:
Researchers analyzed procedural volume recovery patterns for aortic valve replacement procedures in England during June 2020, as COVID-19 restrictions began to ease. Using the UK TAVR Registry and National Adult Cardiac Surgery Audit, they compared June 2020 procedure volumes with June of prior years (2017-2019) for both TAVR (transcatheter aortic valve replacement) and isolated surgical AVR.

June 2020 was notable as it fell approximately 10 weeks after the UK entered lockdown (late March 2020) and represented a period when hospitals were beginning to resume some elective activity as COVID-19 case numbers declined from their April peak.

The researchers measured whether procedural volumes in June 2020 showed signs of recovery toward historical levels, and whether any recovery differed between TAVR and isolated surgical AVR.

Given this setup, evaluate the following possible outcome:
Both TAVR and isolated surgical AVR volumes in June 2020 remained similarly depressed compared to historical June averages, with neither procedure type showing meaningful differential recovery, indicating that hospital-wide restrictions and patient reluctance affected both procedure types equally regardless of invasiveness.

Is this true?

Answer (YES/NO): NO